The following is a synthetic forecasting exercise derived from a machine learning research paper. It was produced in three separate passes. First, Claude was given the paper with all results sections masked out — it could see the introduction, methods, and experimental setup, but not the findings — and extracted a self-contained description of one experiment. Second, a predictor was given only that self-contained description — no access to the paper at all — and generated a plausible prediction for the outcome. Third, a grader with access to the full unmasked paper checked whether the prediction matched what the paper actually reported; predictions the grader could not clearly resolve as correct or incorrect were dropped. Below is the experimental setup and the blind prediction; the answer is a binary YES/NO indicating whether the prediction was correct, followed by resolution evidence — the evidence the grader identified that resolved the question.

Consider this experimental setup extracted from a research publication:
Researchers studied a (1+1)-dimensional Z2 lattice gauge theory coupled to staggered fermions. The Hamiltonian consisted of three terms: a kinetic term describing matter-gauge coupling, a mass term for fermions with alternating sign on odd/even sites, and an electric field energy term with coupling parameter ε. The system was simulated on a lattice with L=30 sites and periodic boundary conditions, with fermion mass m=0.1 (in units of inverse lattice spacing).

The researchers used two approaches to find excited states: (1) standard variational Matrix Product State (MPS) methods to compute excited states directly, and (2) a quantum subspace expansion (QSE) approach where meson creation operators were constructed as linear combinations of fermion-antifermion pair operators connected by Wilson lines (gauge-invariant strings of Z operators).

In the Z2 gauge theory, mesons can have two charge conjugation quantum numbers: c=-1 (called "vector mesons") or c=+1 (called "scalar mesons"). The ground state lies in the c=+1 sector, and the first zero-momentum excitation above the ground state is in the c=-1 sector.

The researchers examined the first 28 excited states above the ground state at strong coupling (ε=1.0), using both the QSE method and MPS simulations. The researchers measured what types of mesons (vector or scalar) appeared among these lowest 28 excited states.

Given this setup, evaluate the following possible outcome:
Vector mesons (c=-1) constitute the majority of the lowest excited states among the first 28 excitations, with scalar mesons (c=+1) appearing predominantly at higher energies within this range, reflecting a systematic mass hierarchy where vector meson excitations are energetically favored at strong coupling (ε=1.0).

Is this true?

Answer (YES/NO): NO